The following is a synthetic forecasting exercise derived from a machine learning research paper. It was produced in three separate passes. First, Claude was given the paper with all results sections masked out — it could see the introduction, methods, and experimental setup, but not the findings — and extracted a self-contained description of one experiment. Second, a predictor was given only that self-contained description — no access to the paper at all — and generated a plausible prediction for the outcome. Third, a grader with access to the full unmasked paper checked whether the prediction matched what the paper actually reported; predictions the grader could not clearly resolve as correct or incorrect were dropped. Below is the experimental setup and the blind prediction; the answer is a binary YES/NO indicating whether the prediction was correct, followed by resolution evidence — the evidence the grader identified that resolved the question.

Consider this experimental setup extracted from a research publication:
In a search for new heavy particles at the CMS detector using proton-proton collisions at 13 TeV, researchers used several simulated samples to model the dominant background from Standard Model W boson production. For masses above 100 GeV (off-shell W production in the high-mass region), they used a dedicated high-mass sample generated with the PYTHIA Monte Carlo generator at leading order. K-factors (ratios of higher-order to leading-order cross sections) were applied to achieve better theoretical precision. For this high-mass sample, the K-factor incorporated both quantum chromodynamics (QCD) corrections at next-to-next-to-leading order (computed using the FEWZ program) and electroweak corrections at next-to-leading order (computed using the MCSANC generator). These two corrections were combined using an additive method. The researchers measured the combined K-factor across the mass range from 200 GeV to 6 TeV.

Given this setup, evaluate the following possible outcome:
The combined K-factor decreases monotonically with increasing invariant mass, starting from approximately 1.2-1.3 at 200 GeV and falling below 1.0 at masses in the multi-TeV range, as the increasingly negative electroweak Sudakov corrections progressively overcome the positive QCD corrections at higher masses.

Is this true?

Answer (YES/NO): YES